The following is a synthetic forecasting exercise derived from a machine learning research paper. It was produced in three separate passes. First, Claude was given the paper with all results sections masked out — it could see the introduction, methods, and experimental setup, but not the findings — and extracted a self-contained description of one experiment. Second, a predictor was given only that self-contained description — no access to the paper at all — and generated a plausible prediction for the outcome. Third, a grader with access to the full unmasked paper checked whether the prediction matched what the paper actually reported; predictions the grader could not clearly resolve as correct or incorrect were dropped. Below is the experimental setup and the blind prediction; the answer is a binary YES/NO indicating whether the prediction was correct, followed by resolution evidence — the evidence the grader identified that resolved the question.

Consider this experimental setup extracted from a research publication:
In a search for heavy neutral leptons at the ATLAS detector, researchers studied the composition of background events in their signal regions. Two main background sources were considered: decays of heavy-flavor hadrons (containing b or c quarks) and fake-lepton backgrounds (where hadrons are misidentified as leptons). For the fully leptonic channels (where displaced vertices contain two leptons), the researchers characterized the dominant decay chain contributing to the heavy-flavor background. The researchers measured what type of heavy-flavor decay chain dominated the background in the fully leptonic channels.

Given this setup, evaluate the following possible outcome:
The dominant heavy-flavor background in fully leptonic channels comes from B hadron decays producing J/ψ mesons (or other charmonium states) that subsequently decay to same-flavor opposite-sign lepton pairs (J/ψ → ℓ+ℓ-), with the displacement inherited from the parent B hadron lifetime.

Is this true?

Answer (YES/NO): NO